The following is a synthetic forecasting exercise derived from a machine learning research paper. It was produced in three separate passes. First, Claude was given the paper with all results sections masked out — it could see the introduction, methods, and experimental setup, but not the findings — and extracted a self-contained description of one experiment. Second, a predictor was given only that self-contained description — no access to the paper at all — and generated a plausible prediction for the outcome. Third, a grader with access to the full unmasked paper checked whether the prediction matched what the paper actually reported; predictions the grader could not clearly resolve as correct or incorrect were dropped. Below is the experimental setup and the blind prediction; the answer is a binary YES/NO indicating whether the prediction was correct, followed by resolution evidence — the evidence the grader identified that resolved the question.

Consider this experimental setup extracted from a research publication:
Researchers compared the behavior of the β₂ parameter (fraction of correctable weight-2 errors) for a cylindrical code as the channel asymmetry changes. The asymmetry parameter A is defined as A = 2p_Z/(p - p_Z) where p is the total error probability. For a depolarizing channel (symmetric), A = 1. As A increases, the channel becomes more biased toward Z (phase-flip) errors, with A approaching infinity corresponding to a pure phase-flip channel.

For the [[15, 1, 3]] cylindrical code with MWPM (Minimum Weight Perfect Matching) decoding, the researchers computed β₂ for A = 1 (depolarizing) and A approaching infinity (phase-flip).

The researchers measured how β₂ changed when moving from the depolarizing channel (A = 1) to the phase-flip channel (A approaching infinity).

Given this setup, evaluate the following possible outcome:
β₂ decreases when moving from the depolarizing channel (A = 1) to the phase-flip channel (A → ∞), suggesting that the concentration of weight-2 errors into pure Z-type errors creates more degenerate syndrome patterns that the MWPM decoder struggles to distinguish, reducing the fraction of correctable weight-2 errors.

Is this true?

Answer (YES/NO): NO